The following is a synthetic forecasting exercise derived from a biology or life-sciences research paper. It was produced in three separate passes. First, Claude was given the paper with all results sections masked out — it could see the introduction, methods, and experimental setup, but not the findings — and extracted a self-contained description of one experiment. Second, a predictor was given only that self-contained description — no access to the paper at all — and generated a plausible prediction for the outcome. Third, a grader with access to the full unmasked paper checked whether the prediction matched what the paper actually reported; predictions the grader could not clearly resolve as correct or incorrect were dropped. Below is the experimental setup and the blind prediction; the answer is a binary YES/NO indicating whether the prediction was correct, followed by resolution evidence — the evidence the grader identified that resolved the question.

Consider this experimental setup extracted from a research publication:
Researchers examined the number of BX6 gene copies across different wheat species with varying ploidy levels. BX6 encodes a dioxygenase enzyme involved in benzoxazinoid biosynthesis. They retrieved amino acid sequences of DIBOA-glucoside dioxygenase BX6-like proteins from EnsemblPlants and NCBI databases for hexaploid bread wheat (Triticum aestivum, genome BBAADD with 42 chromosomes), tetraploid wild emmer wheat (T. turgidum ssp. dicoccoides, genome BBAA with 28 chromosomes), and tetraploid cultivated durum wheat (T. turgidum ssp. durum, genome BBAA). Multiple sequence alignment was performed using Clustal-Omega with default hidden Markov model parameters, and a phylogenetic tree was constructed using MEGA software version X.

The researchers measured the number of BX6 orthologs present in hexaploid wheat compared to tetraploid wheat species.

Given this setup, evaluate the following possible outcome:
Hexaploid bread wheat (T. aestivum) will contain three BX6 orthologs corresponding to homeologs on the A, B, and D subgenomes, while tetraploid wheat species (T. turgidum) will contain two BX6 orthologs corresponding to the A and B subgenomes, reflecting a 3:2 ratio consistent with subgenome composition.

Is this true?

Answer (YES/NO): NO